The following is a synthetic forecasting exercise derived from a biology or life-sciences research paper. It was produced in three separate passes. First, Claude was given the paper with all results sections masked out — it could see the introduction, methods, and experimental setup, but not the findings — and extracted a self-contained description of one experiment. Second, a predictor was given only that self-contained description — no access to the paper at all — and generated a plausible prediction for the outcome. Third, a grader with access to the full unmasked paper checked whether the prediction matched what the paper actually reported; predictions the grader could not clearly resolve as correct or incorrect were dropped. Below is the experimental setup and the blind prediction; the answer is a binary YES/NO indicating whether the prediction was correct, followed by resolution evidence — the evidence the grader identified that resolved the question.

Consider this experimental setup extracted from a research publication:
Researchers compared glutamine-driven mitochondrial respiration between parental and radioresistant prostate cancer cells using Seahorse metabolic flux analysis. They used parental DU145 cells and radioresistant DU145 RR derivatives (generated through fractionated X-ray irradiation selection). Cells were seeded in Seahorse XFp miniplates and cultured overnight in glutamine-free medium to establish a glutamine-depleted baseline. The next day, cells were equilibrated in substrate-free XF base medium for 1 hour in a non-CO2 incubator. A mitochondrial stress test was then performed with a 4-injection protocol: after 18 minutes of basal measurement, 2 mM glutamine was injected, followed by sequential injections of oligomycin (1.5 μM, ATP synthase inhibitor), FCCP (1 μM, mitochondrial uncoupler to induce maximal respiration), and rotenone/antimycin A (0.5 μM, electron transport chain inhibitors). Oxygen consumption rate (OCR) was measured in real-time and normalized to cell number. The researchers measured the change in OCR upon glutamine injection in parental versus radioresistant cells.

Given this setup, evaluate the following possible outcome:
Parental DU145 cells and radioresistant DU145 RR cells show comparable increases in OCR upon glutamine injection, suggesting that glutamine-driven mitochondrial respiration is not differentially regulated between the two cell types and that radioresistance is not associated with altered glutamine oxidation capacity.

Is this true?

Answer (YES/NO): YES